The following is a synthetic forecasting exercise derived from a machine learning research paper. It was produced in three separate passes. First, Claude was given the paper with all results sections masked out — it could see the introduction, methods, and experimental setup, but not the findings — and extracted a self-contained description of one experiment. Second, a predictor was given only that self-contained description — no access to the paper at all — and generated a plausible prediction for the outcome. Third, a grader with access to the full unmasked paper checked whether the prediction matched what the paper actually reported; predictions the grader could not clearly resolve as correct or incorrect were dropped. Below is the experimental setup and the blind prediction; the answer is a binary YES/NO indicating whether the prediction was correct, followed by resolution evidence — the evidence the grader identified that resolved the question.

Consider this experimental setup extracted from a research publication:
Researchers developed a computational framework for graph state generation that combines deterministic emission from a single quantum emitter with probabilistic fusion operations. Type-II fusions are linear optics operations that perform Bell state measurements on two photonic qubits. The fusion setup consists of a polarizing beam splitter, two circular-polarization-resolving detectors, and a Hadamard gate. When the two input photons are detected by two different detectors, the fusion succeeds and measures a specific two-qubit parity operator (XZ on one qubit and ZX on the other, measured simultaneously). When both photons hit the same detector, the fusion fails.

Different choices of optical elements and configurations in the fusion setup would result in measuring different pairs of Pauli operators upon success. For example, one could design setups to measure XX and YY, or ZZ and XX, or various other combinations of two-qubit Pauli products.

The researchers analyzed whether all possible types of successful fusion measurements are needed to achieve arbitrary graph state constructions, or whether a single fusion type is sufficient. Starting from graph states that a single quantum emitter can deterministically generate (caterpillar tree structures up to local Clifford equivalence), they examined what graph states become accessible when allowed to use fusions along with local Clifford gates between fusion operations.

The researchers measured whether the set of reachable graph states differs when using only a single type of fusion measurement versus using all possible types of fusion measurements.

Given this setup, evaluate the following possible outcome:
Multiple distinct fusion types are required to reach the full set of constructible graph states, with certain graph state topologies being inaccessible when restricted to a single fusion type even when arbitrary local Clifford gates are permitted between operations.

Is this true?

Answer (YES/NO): NO